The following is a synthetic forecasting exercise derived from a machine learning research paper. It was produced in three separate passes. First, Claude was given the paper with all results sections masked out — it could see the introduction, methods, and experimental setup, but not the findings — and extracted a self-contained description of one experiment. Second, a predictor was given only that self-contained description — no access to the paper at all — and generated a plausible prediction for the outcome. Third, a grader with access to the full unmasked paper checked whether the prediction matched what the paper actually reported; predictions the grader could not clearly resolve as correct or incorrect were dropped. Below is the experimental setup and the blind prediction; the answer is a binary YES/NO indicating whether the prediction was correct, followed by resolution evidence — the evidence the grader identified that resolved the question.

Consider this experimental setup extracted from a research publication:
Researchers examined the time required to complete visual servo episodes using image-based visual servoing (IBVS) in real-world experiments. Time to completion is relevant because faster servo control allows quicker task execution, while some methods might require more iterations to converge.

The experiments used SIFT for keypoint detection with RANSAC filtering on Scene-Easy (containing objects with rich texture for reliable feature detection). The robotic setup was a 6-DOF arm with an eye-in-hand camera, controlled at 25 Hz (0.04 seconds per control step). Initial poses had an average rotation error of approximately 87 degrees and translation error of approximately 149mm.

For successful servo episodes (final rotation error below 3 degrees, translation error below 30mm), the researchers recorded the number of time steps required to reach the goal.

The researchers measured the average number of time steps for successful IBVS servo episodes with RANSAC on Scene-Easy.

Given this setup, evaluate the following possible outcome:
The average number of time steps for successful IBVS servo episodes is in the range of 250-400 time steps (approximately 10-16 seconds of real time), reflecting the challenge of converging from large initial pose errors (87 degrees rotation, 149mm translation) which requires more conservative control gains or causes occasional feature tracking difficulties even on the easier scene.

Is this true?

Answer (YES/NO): NO